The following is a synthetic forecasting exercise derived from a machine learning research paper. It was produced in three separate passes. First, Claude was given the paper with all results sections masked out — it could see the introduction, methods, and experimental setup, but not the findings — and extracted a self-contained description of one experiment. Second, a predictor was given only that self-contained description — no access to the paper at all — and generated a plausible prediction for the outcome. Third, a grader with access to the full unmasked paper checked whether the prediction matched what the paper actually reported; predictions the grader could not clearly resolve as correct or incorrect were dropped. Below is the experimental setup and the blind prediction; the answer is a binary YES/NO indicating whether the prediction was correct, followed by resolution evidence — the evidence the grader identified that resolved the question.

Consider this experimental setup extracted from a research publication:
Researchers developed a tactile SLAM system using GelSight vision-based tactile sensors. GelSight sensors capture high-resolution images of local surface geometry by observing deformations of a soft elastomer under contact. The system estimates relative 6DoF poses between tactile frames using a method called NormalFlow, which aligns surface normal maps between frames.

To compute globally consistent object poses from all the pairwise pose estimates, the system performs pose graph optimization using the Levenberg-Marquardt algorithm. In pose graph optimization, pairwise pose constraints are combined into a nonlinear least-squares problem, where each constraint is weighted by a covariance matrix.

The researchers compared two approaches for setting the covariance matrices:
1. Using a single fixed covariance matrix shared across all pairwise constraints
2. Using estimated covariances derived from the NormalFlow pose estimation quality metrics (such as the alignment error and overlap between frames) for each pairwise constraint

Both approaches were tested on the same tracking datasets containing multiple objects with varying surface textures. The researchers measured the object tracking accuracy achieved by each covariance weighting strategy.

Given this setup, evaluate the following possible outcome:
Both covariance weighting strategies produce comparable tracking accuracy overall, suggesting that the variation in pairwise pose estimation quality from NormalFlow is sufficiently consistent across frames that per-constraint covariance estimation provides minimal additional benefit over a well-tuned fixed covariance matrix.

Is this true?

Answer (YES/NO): YES